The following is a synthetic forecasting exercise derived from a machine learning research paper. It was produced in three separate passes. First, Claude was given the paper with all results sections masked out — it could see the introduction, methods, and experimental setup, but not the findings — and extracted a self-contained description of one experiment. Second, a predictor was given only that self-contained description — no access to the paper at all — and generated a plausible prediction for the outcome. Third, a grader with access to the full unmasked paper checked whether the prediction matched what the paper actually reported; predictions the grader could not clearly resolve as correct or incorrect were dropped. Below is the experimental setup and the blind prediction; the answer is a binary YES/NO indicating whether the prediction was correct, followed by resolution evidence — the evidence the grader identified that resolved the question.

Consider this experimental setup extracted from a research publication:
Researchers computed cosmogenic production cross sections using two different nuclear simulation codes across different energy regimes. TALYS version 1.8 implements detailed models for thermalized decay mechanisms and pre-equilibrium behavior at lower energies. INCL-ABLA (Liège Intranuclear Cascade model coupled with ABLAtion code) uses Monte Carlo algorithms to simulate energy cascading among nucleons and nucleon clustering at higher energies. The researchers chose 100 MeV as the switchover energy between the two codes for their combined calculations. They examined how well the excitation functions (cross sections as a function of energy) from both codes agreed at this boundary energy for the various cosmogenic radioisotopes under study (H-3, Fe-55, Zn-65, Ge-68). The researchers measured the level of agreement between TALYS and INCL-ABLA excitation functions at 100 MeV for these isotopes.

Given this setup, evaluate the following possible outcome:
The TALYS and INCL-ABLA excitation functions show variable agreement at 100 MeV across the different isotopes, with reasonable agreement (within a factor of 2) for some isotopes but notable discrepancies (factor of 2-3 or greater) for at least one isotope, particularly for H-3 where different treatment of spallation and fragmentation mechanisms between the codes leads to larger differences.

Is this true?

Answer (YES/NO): NO